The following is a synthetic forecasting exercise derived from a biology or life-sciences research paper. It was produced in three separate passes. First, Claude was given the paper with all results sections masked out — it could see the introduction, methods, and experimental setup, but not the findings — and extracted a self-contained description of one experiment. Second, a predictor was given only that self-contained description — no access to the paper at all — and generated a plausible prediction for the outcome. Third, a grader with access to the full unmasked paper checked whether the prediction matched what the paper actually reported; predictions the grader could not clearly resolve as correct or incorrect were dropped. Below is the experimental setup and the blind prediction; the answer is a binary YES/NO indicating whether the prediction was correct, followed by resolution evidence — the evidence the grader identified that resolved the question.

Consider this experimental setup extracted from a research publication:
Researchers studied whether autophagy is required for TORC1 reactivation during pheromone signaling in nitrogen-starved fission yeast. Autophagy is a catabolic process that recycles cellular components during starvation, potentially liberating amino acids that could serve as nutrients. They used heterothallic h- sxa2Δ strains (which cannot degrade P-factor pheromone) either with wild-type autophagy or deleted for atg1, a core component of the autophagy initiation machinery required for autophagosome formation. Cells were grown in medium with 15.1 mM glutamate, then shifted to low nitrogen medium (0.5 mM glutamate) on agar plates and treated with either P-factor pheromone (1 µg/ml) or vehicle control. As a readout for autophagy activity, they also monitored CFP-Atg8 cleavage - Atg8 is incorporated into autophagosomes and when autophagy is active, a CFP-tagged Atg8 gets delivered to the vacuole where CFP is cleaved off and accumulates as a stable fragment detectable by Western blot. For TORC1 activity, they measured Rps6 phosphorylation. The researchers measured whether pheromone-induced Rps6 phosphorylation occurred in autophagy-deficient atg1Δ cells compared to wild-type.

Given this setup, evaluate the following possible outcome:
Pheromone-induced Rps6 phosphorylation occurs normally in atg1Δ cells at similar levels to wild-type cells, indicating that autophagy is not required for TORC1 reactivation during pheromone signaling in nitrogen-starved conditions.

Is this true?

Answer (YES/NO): YES